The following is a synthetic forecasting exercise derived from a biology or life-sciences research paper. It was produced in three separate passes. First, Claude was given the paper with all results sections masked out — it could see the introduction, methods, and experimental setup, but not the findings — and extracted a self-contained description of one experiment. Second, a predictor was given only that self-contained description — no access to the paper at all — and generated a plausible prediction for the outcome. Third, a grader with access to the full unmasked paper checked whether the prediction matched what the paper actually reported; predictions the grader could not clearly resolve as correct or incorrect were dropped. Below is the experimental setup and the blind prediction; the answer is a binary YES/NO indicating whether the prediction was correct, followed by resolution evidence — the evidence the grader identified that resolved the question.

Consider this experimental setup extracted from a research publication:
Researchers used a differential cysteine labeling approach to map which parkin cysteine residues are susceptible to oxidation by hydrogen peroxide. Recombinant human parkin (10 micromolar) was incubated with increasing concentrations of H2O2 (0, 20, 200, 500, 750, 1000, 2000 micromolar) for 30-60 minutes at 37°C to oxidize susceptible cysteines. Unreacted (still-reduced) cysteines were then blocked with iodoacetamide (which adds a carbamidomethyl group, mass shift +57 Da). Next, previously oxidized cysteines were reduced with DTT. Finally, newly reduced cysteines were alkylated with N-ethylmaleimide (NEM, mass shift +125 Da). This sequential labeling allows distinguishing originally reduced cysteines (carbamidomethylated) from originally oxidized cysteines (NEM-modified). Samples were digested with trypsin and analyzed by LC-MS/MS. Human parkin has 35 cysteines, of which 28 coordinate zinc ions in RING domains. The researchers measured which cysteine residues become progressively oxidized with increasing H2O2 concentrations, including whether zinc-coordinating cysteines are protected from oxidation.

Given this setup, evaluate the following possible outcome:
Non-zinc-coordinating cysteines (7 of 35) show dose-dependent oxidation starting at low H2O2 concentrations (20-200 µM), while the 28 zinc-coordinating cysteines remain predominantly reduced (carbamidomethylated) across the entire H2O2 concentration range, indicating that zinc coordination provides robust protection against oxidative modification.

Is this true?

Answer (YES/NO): NO